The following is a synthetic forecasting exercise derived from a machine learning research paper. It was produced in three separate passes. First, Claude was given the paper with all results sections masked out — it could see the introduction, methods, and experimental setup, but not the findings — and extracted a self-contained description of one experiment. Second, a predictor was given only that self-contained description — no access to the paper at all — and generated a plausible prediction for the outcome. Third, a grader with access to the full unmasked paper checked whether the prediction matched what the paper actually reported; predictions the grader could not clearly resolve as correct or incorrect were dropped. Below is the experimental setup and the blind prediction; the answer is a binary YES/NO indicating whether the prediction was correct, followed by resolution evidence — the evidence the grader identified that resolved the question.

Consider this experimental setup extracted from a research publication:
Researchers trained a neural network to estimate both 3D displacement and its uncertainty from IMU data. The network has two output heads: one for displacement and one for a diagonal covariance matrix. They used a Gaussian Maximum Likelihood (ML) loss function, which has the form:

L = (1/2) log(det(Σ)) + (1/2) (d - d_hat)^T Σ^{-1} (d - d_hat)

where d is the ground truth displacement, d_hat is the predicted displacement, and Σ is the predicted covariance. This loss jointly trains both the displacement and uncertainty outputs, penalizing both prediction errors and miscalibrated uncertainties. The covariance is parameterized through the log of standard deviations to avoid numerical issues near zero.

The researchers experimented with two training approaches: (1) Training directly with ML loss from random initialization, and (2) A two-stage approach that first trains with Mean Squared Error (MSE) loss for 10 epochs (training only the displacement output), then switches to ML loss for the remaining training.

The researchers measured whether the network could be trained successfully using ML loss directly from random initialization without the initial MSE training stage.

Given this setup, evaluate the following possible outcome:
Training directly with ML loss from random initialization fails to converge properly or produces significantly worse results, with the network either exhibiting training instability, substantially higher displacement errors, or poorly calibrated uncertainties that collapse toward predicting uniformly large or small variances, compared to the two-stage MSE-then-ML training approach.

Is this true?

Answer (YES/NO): YES